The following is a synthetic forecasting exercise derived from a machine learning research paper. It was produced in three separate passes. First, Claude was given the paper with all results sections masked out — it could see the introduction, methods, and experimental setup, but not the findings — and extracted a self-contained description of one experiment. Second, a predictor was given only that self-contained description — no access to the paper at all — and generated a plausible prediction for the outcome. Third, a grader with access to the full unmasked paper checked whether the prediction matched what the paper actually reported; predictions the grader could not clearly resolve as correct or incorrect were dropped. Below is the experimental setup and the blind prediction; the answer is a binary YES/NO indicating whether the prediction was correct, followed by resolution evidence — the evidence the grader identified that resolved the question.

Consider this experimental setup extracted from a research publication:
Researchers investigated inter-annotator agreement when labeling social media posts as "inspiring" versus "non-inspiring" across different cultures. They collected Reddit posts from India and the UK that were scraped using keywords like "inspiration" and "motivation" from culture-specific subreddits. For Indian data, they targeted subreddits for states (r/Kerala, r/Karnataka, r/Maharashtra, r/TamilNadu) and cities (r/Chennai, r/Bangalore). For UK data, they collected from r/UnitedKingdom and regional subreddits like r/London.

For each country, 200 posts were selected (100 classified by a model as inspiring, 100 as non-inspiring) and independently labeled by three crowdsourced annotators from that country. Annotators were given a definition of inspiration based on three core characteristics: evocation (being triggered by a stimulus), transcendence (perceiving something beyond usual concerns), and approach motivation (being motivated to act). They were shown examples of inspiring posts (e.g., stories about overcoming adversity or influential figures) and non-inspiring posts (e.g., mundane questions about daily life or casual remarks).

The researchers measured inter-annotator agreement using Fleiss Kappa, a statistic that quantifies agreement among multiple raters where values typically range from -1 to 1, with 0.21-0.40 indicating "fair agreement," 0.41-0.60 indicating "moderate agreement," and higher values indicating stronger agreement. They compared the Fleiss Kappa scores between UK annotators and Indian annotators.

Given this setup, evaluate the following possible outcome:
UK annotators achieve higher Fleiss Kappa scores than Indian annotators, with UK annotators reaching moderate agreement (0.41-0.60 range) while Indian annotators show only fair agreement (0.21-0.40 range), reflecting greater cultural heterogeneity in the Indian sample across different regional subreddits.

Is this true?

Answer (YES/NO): NO